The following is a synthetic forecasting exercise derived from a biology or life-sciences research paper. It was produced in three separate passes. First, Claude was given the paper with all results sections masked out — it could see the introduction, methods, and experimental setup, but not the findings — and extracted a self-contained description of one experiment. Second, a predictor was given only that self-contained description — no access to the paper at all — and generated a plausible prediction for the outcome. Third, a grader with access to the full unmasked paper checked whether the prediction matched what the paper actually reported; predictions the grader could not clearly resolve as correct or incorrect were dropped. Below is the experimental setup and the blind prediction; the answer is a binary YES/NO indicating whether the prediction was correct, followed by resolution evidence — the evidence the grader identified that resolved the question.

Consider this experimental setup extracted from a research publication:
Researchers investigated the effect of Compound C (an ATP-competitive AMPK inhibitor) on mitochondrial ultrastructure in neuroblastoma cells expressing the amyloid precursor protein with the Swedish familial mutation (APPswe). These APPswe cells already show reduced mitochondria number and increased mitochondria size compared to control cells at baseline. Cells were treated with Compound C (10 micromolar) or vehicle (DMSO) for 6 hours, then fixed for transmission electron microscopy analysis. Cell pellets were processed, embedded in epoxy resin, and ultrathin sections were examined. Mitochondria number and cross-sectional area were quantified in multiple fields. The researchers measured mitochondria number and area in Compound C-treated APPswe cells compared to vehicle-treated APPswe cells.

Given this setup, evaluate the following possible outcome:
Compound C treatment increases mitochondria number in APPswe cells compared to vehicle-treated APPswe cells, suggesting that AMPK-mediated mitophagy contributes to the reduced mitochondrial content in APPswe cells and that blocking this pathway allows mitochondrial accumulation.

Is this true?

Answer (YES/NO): YES